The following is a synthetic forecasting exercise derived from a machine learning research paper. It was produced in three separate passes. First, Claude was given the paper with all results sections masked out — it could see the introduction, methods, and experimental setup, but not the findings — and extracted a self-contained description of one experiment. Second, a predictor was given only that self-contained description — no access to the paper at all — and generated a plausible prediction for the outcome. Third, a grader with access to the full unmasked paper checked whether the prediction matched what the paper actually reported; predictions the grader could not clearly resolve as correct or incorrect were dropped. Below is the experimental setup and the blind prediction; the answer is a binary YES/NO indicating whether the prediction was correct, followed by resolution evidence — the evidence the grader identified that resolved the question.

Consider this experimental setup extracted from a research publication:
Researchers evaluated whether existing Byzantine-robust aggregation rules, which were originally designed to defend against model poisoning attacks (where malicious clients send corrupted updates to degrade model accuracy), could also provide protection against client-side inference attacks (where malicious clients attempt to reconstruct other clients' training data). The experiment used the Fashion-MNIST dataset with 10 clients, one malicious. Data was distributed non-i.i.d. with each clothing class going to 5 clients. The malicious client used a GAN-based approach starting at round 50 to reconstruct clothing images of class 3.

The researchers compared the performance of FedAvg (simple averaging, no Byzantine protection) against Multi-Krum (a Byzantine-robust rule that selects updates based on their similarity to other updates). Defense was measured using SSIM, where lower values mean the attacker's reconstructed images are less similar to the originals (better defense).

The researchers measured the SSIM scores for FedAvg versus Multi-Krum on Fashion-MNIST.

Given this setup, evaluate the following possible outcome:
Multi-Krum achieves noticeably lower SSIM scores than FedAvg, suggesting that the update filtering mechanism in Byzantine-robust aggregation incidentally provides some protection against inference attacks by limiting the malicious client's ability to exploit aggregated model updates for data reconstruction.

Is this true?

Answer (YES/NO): YES